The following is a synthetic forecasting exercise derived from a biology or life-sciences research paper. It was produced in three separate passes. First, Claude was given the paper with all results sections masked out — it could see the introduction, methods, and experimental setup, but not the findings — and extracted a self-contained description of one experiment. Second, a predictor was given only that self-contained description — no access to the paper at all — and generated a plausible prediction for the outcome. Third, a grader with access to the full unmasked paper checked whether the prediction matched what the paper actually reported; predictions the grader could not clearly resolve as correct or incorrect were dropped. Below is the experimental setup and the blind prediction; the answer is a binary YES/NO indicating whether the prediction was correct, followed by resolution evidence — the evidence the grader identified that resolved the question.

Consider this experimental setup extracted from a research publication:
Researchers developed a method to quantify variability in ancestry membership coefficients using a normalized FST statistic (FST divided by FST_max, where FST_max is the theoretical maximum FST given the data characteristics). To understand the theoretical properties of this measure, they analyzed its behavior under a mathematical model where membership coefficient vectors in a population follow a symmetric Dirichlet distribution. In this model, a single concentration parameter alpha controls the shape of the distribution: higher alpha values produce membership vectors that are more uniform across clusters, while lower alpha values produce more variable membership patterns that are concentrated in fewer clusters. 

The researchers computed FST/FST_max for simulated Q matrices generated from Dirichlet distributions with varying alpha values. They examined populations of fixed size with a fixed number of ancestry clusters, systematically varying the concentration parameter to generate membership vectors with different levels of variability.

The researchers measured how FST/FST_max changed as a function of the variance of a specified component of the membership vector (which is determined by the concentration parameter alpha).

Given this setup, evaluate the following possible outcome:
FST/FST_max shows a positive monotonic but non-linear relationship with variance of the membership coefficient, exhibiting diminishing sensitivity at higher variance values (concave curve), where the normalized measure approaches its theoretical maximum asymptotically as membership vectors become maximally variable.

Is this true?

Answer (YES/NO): NO